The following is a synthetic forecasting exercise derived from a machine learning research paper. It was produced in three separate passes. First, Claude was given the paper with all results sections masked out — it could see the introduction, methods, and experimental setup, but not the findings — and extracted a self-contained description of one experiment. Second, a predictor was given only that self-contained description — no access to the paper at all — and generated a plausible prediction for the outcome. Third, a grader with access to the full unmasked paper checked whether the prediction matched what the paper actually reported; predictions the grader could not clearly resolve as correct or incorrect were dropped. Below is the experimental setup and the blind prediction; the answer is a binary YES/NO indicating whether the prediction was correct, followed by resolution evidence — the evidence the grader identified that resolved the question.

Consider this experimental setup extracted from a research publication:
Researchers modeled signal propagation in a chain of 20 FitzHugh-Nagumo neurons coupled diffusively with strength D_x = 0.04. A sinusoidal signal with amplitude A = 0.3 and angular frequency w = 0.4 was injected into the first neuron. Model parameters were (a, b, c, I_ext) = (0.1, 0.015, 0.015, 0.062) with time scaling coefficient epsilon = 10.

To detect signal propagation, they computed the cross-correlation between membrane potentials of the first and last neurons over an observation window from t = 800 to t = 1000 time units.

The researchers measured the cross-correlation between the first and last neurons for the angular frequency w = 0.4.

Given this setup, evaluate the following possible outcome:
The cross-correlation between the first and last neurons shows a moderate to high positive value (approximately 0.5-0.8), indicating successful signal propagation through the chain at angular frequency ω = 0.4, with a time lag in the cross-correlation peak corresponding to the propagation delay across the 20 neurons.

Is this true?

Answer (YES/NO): NO